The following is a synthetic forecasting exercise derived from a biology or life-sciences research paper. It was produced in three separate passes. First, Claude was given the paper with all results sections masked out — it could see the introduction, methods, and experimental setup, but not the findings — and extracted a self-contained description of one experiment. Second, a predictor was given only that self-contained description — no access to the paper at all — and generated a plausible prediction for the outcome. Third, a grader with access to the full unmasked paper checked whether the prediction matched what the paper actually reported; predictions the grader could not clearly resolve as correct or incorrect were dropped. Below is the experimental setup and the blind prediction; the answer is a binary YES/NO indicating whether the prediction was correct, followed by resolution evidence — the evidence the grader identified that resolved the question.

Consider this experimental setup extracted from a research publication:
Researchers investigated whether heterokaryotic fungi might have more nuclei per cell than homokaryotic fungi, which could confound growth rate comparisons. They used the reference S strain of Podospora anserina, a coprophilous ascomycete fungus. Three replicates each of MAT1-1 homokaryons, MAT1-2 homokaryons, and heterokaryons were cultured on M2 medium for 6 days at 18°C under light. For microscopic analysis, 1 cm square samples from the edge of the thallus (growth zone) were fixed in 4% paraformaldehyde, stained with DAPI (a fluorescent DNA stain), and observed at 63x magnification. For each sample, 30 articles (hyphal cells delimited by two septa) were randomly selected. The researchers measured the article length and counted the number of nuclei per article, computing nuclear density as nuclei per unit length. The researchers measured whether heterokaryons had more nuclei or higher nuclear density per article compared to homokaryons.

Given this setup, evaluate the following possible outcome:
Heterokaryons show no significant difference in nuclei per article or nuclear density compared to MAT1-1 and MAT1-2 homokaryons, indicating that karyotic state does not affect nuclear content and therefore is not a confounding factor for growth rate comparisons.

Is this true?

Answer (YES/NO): YES